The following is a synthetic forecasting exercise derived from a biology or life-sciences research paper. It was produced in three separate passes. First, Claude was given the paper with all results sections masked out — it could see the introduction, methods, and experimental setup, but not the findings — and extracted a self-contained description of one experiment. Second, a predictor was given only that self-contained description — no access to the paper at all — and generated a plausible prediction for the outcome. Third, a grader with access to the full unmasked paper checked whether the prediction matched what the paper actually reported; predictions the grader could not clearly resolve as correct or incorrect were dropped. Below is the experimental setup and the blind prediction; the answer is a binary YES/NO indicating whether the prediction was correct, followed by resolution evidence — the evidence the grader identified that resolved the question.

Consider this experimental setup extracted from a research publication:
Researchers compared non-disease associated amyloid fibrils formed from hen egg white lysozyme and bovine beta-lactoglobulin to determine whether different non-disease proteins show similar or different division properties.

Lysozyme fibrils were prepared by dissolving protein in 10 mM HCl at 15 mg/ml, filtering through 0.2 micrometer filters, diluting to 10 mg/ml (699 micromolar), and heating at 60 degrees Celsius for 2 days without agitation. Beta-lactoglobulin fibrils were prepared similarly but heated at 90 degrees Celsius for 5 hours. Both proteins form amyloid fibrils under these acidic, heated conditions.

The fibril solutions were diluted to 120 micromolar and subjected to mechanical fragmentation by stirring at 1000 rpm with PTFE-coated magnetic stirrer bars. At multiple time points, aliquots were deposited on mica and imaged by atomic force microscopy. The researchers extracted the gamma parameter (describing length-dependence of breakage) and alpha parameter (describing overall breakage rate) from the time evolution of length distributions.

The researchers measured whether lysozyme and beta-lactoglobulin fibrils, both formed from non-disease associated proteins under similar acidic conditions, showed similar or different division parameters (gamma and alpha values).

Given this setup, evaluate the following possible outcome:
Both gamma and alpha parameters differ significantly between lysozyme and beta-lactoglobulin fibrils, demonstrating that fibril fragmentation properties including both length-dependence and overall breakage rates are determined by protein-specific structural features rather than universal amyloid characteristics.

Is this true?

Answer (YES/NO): YES